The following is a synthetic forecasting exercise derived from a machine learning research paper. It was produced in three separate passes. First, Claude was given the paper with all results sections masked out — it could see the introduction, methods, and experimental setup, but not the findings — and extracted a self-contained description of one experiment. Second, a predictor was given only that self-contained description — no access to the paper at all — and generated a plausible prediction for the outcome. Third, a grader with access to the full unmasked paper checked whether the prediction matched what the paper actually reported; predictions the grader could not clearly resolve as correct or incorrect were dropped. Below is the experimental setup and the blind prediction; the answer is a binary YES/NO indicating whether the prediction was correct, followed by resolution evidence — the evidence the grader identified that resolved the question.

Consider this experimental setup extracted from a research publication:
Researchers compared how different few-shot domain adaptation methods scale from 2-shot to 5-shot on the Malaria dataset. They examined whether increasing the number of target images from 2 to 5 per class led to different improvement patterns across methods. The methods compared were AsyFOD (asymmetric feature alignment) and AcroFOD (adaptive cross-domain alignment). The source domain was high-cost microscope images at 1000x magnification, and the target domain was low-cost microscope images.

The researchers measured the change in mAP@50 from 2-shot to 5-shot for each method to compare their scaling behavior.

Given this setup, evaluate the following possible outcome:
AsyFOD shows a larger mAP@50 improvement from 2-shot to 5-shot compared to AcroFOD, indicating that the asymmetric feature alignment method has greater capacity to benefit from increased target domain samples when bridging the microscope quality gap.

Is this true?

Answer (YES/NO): YES